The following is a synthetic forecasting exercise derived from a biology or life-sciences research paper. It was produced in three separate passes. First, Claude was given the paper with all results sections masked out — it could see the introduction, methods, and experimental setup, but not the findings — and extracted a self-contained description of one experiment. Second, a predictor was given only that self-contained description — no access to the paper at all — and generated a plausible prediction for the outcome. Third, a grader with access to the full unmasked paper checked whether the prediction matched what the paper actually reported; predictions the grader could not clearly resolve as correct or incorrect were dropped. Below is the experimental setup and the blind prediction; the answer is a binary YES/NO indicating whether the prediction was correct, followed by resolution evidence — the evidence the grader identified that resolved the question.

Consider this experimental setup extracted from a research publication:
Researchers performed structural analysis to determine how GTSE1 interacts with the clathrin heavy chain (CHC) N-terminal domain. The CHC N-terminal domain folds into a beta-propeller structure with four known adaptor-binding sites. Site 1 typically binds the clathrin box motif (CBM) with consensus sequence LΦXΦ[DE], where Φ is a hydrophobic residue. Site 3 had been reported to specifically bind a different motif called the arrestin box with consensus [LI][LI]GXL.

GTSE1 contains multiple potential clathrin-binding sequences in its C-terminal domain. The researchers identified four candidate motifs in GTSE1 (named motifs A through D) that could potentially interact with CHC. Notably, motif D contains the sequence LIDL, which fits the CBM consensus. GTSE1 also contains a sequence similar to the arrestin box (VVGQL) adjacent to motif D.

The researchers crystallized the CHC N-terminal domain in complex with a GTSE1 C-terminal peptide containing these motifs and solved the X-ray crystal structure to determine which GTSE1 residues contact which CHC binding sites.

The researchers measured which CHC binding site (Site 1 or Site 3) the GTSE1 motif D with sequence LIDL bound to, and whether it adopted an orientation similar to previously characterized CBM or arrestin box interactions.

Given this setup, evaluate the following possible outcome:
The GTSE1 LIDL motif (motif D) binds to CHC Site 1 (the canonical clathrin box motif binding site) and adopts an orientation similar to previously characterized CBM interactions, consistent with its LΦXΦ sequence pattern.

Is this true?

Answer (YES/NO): NO